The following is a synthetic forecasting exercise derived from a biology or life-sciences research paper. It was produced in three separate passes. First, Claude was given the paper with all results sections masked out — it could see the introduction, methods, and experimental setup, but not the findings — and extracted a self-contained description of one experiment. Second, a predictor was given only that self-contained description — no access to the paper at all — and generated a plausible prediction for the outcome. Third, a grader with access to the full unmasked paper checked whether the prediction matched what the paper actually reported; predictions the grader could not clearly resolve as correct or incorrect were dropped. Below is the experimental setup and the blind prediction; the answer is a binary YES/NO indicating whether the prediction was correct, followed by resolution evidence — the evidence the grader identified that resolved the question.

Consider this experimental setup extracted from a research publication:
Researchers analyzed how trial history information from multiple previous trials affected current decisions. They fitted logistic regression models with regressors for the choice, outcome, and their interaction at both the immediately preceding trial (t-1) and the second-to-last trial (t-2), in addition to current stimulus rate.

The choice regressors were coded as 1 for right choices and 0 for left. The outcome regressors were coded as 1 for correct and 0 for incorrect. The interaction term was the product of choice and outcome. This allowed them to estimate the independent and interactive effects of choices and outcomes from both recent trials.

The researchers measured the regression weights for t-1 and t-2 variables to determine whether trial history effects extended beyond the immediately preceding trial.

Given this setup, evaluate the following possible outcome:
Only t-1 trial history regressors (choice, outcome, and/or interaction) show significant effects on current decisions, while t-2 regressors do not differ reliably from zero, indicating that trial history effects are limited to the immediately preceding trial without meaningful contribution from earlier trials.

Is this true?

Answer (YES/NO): YES